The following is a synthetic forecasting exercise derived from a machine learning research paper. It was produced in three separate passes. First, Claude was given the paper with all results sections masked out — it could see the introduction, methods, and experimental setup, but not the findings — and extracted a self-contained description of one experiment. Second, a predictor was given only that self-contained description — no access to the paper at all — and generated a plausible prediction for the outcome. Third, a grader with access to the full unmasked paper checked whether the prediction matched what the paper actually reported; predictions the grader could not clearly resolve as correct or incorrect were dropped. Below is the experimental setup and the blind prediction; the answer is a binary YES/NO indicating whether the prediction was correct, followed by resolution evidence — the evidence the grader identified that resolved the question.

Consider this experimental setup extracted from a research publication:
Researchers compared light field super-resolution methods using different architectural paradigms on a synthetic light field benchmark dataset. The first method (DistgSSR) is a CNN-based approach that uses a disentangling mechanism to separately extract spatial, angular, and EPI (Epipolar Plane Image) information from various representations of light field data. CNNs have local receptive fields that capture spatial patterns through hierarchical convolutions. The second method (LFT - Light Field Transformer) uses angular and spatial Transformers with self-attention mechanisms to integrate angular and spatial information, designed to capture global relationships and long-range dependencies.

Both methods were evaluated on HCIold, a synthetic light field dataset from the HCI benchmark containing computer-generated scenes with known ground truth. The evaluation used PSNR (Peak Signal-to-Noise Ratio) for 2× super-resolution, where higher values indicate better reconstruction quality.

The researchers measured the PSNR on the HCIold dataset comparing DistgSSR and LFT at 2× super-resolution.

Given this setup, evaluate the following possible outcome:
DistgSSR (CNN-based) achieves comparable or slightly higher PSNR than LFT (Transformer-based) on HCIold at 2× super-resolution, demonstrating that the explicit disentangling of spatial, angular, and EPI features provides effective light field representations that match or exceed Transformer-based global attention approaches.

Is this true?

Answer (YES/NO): YES